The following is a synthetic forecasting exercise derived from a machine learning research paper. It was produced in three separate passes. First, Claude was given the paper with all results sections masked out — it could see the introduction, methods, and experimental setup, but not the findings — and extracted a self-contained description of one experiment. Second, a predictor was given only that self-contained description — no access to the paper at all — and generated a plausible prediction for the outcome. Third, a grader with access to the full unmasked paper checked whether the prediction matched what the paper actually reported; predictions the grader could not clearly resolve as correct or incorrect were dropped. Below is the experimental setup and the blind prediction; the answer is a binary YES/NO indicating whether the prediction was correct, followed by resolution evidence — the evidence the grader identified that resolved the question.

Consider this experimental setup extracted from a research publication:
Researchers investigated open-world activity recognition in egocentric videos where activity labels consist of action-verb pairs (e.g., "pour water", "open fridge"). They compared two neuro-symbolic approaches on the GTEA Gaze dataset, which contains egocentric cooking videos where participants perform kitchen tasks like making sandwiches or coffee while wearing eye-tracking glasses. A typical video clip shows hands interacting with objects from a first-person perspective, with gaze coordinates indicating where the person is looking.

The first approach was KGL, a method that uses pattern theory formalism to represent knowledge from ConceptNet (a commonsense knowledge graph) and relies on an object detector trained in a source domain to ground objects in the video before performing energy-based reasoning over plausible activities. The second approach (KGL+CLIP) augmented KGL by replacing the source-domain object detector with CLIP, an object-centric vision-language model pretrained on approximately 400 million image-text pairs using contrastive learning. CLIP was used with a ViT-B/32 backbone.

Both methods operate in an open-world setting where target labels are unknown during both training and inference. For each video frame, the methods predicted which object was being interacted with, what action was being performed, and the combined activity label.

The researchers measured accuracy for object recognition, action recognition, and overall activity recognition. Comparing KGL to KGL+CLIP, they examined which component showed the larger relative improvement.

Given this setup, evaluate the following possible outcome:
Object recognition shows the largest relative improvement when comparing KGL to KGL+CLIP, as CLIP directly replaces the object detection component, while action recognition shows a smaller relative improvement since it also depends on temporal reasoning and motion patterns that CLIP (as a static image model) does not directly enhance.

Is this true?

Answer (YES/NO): YES